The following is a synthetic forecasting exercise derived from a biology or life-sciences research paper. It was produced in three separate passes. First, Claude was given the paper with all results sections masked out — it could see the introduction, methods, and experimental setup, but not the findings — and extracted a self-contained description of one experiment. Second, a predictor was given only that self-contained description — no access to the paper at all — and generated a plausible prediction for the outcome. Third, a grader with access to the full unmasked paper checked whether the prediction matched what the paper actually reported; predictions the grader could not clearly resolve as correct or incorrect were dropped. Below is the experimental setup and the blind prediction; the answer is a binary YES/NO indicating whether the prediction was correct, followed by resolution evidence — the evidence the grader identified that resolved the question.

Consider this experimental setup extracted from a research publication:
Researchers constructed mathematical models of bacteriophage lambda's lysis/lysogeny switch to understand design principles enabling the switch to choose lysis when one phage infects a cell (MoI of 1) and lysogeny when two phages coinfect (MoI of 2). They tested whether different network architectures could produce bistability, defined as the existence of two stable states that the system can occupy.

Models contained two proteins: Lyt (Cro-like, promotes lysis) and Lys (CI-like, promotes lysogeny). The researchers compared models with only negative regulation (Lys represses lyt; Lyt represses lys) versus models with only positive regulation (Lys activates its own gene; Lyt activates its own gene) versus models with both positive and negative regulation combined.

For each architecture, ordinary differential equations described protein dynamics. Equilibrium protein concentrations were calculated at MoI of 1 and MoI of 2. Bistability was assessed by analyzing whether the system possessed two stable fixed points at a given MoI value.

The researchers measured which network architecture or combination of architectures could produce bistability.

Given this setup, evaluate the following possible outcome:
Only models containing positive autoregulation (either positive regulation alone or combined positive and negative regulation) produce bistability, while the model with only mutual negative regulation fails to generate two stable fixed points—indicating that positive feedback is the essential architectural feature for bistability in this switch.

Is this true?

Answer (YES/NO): NO